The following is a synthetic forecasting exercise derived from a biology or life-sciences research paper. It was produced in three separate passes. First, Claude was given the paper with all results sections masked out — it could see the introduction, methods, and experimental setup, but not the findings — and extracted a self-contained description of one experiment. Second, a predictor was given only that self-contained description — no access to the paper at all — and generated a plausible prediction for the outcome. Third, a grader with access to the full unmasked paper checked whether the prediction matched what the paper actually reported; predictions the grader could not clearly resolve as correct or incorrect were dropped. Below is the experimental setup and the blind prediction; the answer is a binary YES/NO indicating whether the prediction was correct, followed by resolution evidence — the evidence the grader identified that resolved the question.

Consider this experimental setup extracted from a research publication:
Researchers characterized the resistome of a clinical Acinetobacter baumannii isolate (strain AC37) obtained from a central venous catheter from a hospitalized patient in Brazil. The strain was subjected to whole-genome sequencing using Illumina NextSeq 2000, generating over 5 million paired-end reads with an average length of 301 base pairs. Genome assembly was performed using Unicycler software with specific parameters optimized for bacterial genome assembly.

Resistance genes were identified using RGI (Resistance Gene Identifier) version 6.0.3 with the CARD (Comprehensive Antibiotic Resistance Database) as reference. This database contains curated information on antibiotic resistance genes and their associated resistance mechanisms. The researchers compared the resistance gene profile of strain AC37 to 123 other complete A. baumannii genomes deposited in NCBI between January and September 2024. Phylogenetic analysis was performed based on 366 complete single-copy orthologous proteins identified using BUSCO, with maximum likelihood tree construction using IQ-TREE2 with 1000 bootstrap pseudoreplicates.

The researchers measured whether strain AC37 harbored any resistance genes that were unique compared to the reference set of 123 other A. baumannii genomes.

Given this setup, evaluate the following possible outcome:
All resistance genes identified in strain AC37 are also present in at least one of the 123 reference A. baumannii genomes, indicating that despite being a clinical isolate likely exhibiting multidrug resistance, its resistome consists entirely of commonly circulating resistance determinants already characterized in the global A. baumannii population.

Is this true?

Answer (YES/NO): NO